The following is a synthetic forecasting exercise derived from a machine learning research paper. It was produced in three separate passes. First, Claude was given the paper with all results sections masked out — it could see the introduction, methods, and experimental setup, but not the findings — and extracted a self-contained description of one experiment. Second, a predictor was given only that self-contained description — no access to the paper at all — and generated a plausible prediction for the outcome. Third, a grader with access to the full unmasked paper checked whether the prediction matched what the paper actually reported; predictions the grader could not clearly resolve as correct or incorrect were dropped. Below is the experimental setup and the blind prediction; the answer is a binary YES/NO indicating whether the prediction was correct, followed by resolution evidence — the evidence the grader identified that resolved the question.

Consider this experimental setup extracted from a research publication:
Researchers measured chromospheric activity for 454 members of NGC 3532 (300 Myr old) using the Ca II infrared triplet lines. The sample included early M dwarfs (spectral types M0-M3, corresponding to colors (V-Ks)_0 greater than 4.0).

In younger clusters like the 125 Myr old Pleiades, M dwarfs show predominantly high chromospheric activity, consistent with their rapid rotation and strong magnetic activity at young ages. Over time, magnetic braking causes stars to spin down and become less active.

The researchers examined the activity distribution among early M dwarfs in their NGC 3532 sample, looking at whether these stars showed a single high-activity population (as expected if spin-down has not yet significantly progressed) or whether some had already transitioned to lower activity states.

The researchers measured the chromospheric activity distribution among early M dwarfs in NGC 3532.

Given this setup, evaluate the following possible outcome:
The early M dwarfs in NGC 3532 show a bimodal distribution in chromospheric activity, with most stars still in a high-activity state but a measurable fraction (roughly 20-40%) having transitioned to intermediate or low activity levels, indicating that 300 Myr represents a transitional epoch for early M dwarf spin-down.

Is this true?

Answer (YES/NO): NO